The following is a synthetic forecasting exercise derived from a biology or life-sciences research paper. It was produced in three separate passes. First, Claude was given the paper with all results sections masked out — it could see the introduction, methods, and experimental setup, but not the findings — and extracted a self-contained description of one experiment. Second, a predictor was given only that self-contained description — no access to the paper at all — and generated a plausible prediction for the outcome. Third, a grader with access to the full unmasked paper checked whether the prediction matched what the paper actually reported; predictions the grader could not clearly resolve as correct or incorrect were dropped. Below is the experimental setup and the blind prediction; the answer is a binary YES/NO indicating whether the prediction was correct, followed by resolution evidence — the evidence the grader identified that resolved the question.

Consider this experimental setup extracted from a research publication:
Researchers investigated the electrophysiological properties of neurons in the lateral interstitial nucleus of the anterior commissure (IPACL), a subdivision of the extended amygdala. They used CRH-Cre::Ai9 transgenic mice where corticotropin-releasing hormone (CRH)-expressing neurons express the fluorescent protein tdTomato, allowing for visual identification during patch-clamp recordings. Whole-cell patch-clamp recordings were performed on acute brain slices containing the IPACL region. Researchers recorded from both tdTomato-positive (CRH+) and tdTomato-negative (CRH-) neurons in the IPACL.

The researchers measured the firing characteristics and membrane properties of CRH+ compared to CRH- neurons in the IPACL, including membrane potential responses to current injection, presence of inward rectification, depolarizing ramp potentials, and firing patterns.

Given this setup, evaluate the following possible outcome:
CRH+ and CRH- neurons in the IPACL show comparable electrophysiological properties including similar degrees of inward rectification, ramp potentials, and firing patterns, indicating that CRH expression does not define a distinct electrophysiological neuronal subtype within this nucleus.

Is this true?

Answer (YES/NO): NO